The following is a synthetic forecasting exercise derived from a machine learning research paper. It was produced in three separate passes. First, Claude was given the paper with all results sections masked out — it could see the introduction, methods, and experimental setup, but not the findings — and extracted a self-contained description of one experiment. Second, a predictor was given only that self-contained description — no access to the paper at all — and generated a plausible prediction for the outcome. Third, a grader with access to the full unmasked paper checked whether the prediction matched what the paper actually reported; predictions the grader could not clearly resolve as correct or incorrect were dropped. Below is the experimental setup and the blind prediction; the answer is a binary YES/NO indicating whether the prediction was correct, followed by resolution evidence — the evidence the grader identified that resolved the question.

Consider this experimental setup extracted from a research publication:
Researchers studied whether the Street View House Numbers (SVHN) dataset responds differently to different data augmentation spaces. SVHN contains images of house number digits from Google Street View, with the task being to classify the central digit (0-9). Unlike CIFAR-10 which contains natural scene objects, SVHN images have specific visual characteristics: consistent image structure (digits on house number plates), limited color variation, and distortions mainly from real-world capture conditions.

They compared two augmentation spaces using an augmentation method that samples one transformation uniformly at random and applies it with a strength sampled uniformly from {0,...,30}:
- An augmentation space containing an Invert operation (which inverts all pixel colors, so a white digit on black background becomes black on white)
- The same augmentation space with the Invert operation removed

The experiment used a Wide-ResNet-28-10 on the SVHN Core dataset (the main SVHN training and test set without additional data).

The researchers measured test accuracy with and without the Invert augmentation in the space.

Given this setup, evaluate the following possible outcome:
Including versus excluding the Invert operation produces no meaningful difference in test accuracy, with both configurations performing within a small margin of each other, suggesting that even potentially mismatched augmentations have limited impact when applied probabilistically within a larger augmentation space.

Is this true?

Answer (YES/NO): NO